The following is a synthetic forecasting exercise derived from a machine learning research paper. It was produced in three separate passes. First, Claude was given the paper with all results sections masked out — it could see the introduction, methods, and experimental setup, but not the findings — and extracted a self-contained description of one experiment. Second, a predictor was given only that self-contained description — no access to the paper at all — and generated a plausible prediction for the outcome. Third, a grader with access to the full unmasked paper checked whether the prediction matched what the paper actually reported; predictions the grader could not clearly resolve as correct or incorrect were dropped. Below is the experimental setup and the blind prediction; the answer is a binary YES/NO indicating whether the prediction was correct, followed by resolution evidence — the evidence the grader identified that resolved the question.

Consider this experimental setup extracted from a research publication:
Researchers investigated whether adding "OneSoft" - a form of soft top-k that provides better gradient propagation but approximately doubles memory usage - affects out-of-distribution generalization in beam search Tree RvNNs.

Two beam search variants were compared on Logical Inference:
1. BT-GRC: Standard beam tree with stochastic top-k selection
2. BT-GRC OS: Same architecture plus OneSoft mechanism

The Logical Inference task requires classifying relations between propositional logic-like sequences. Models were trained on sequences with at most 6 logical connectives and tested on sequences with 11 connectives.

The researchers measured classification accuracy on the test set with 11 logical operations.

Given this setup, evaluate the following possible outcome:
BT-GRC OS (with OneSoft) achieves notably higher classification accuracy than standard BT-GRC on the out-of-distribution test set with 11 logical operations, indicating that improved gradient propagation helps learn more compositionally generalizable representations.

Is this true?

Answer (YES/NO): NO